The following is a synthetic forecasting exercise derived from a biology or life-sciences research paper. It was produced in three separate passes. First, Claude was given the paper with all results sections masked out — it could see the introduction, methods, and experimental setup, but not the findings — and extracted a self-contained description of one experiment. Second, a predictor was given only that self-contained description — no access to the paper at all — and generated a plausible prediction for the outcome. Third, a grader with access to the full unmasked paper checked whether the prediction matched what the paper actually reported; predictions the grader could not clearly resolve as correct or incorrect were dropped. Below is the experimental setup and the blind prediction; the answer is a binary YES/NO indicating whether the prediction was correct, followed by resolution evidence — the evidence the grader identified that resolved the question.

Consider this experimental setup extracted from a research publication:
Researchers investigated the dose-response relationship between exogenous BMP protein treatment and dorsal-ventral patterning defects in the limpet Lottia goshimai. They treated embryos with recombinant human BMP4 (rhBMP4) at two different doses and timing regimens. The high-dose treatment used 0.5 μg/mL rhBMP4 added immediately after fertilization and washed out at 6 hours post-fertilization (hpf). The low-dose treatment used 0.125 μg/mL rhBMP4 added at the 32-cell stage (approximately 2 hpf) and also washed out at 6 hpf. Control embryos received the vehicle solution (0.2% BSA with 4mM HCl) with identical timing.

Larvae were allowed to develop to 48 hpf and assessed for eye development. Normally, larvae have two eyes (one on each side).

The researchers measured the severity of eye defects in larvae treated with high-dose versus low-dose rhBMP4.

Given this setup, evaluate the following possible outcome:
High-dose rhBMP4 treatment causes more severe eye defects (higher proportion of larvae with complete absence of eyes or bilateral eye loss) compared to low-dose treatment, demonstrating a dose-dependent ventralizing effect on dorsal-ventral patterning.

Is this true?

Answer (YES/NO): NO